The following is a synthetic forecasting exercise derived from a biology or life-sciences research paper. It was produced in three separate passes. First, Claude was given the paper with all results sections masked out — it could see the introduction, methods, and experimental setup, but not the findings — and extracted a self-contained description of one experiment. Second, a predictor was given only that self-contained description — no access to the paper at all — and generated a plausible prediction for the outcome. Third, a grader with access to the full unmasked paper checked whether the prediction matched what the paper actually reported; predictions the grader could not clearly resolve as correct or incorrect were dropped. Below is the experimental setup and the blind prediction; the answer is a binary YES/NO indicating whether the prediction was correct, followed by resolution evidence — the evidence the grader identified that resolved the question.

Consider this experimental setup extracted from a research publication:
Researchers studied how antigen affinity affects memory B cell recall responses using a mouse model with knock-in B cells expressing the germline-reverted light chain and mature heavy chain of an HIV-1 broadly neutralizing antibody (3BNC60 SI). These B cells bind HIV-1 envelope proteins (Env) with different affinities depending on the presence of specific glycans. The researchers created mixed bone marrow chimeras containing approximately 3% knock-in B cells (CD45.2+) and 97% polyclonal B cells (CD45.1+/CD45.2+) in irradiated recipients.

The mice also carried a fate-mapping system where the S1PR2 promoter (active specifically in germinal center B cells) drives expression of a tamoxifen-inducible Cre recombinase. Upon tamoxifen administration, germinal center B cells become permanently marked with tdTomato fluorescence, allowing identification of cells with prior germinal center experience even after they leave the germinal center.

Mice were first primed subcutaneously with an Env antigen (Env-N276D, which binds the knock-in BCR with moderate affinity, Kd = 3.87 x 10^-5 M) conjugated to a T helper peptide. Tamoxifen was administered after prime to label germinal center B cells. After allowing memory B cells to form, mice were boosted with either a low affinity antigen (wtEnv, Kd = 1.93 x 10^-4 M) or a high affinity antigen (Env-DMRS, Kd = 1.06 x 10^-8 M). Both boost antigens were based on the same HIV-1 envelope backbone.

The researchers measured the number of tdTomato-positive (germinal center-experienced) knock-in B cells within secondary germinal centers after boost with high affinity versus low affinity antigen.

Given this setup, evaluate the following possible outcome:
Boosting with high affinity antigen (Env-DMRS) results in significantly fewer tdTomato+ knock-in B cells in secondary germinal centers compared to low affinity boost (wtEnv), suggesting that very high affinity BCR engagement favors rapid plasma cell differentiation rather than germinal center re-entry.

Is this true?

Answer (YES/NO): NO